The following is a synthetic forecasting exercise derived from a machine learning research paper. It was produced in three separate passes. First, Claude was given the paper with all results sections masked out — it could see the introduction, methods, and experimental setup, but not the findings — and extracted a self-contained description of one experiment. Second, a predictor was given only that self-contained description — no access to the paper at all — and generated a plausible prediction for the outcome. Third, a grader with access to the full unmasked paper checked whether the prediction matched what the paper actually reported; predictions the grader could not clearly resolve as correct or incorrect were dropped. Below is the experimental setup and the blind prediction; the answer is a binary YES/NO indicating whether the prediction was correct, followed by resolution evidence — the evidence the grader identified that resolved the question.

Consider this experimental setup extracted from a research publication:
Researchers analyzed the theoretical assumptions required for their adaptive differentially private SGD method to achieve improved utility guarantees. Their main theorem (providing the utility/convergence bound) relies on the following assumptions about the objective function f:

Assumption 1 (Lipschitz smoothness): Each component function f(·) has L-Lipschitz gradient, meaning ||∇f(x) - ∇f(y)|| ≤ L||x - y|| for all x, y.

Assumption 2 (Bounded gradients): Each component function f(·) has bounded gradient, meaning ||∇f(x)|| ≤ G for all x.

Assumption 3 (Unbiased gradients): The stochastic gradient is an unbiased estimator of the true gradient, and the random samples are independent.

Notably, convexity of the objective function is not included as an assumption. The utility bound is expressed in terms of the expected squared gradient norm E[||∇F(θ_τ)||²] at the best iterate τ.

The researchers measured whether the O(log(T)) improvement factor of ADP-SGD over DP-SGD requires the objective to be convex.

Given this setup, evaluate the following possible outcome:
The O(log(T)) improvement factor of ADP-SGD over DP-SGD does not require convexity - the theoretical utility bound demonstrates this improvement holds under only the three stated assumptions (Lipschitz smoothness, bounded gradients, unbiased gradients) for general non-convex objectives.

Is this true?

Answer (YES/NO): YES